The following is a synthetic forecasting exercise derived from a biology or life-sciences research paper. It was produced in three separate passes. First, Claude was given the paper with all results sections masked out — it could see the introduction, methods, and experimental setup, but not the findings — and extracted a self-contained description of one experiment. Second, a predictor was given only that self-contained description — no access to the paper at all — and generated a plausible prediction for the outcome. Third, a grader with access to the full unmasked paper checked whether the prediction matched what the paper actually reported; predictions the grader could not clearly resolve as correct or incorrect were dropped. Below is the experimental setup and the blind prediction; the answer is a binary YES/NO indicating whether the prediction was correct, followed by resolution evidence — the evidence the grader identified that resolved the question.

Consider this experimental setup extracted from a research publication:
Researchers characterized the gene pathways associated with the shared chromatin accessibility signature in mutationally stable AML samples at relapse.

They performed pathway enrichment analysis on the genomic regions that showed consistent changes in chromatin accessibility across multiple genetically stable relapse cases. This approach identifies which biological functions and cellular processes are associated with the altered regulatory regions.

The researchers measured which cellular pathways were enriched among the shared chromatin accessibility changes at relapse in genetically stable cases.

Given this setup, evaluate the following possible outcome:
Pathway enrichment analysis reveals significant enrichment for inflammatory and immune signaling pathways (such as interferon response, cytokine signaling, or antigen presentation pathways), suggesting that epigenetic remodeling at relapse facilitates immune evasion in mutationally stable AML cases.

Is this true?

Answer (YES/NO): NO